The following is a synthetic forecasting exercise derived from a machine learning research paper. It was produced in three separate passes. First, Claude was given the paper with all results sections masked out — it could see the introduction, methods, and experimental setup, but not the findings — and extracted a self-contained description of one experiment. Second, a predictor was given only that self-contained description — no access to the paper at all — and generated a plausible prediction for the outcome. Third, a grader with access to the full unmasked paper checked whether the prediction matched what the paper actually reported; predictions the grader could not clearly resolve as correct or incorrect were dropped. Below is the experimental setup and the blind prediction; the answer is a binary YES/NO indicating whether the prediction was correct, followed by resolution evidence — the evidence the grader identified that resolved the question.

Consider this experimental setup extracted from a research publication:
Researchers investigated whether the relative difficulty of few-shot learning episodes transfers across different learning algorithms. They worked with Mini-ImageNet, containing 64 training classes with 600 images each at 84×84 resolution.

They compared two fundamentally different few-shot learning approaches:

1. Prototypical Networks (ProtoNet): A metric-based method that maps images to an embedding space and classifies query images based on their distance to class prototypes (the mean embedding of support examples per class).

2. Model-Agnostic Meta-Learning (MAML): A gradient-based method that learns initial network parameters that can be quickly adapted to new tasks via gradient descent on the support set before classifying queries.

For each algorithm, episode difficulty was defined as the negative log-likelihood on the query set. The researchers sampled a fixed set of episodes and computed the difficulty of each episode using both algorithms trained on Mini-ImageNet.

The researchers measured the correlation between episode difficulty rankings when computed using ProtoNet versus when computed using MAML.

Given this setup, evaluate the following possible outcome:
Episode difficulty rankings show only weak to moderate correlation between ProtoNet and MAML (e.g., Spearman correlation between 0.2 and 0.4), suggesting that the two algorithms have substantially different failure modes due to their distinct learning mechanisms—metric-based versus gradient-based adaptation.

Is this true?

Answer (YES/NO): NO